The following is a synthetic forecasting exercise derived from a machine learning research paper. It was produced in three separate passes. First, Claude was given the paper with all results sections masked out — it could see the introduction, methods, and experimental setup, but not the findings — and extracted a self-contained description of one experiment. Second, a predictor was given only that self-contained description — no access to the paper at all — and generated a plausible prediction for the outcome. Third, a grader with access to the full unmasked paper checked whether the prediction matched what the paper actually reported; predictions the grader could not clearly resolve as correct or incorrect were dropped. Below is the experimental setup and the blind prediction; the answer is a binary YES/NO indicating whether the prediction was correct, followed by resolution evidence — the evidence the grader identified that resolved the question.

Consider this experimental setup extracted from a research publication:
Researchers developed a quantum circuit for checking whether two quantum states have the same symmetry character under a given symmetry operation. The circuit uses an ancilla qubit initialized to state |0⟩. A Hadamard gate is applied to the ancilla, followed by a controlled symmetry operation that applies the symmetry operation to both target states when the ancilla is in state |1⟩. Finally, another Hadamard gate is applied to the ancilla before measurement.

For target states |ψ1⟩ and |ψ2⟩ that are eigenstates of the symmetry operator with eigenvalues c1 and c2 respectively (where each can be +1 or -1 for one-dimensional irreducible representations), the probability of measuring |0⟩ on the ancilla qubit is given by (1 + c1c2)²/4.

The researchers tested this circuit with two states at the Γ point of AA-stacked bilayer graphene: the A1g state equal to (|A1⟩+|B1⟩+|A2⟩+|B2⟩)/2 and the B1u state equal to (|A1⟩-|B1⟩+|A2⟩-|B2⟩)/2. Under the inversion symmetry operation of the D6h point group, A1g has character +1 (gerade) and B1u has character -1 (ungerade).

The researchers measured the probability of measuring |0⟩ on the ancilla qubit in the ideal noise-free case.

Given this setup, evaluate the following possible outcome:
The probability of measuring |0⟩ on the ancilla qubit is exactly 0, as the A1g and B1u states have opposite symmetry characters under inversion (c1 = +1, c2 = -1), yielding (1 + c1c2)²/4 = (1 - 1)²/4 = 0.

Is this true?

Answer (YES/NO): YES